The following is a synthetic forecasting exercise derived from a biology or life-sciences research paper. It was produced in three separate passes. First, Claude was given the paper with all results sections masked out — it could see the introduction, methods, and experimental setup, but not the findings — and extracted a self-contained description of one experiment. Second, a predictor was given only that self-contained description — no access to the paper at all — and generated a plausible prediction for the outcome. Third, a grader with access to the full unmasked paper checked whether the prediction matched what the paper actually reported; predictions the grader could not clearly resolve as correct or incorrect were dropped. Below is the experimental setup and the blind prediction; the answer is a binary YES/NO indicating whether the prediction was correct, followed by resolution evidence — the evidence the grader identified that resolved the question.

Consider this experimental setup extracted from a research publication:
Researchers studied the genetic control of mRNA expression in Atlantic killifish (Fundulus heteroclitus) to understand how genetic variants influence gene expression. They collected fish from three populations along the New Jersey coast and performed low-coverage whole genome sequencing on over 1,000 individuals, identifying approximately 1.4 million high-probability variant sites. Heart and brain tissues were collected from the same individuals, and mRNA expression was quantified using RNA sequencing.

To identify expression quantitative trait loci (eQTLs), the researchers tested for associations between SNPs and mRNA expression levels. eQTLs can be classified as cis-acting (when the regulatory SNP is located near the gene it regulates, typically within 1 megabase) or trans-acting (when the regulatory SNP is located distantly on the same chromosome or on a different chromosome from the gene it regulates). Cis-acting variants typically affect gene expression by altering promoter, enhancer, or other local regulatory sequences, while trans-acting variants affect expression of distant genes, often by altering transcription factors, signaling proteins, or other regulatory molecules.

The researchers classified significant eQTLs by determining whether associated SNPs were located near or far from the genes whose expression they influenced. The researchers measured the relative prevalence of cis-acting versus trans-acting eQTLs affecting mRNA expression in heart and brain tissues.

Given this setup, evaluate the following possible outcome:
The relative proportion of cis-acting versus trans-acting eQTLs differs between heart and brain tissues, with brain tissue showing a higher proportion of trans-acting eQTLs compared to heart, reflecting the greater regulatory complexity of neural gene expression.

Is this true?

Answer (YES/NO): NO